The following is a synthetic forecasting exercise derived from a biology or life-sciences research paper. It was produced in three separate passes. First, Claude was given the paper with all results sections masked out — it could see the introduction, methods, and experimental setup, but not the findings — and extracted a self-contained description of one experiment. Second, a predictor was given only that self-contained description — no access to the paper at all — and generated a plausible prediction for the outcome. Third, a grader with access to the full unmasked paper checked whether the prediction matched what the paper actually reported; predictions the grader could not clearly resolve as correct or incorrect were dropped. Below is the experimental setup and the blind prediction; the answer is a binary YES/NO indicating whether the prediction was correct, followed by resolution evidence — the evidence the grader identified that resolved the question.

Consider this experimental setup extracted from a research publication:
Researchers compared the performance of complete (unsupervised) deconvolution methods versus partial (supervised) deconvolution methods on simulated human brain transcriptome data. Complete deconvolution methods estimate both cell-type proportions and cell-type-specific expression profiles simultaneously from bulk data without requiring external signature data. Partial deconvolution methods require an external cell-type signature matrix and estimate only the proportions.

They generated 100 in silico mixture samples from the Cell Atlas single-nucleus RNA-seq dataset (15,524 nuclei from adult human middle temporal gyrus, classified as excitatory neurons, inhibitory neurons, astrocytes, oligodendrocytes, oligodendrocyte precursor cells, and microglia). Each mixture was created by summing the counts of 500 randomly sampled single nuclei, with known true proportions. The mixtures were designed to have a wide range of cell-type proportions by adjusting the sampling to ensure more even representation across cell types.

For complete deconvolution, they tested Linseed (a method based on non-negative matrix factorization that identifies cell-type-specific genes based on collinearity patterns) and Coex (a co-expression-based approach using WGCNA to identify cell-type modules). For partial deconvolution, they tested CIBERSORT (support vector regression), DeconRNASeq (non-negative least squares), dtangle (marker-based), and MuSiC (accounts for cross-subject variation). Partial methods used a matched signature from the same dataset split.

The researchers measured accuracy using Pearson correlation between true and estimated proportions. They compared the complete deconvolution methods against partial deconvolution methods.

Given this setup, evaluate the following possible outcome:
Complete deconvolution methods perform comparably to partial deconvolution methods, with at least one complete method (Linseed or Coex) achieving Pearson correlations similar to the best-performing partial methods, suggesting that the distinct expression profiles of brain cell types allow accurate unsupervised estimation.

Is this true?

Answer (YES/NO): NO